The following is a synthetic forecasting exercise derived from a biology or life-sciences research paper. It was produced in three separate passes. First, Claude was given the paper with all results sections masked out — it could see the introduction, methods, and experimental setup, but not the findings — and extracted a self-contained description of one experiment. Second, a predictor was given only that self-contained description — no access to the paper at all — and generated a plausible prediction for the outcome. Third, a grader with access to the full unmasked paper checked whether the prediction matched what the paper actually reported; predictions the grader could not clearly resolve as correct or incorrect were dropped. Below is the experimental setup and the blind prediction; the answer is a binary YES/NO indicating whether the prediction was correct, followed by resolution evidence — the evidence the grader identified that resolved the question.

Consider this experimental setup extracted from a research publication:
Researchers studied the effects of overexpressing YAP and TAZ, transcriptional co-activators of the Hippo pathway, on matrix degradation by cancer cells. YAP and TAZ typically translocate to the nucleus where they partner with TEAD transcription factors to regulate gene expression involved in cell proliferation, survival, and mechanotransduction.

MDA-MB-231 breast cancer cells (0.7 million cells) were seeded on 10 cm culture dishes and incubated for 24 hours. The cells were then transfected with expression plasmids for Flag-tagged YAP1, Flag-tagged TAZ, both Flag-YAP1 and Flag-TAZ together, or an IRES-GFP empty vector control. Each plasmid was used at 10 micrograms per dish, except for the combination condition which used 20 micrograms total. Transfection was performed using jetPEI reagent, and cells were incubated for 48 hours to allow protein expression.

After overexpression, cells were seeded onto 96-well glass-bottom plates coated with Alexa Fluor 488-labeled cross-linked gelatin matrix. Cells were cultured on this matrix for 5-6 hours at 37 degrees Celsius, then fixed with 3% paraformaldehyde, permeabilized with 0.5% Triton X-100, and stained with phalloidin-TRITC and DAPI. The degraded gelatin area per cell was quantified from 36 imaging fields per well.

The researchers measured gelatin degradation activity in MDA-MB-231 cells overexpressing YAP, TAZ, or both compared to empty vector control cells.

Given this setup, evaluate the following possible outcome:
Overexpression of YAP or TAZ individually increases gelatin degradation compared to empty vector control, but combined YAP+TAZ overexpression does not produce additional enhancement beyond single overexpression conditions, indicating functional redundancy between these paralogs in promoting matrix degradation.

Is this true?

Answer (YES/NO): NO